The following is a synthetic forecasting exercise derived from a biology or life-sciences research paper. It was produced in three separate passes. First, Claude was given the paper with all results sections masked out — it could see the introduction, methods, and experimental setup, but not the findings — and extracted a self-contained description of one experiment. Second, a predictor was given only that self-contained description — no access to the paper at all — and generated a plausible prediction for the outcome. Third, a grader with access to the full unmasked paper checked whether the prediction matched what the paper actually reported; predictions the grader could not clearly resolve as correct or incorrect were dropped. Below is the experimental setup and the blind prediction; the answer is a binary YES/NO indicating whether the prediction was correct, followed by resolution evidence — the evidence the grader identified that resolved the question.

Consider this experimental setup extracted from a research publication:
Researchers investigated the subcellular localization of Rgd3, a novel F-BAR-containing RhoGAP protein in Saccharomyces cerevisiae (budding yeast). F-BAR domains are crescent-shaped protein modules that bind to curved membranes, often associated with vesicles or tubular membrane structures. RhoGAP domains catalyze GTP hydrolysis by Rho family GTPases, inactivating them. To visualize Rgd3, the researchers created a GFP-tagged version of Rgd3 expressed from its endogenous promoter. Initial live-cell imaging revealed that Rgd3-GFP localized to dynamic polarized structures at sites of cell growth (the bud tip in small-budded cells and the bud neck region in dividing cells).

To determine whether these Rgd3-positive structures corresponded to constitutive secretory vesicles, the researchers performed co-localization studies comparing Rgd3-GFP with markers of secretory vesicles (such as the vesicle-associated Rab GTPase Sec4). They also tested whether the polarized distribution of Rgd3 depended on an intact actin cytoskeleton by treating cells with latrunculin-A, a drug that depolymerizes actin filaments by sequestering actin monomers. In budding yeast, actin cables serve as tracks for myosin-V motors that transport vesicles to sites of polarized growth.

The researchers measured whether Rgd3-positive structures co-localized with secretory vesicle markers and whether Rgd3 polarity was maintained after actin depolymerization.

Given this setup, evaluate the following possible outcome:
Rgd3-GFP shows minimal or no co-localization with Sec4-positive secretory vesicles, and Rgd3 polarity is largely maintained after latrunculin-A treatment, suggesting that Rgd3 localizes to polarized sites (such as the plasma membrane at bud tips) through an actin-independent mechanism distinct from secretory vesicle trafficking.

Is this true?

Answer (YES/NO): NO